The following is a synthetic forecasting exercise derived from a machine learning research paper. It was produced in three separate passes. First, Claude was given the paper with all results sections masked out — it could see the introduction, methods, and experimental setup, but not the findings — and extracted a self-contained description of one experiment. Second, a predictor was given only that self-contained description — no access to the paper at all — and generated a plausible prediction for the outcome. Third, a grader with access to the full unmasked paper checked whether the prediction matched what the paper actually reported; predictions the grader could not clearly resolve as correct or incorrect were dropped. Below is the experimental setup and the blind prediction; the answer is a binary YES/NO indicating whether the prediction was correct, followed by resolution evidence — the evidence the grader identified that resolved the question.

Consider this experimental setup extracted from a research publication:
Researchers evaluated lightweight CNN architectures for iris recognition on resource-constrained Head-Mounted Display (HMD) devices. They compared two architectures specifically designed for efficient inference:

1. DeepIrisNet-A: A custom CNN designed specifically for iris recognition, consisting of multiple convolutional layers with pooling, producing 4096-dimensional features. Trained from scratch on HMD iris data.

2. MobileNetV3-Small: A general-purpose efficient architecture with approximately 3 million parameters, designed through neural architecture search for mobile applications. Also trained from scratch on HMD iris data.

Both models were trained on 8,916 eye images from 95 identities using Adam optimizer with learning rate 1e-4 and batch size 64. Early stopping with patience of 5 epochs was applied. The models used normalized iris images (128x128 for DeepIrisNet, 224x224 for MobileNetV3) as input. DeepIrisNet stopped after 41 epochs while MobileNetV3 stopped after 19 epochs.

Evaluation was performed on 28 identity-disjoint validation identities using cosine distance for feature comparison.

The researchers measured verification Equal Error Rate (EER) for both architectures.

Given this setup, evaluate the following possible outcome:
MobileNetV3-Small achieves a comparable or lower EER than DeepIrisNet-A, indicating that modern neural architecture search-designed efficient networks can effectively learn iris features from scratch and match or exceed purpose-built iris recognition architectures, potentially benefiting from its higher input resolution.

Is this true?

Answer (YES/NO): YES